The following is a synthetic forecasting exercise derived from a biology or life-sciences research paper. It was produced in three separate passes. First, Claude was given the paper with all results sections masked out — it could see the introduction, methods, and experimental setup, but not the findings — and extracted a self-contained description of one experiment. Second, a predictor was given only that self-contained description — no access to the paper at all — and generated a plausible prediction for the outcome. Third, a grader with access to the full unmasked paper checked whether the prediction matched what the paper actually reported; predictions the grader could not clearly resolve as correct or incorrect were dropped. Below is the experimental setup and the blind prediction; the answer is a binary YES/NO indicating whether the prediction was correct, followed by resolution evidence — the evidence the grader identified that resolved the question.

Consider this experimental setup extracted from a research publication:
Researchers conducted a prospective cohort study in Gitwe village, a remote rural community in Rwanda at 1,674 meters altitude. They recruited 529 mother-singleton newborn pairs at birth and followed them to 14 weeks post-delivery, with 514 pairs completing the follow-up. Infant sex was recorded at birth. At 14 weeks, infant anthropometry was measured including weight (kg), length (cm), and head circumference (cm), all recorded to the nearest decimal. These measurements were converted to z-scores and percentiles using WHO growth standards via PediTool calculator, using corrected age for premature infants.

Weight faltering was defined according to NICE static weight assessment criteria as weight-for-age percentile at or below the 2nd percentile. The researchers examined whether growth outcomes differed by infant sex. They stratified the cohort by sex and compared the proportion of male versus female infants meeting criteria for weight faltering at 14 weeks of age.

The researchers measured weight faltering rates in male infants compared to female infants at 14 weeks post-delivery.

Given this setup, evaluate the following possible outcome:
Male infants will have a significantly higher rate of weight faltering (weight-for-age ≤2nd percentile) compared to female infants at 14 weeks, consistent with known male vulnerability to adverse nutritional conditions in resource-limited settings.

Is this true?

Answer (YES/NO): YES